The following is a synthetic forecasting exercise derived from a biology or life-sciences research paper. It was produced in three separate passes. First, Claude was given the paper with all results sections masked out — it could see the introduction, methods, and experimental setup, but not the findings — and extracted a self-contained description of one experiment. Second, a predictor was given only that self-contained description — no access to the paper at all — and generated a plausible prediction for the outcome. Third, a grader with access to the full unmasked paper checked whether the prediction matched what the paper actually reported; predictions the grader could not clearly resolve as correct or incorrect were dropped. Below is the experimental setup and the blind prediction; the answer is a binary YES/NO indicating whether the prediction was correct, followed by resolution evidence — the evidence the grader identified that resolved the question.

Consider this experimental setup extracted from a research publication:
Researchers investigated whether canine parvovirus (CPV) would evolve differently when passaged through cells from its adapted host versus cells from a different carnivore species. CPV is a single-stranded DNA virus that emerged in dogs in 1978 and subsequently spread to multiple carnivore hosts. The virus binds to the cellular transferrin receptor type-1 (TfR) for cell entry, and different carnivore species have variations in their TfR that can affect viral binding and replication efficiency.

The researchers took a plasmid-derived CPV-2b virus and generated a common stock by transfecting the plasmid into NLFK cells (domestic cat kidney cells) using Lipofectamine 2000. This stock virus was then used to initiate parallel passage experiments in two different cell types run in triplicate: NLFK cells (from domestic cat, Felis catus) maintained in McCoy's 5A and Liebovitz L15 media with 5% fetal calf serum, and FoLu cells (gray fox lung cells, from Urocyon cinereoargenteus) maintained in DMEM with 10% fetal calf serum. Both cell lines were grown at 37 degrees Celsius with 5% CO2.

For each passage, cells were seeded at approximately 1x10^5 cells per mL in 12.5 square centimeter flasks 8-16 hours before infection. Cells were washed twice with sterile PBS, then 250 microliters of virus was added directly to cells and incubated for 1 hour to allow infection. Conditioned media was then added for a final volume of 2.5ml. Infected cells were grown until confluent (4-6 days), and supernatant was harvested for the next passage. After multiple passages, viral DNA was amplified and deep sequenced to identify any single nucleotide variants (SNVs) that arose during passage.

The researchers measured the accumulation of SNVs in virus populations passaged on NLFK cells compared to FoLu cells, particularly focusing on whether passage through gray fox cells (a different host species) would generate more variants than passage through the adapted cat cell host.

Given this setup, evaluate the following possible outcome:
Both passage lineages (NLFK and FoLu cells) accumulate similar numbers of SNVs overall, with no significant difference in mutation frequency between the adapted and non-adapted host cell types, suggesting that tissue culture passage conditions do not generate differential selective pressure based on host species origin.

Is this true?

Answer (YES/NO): NO